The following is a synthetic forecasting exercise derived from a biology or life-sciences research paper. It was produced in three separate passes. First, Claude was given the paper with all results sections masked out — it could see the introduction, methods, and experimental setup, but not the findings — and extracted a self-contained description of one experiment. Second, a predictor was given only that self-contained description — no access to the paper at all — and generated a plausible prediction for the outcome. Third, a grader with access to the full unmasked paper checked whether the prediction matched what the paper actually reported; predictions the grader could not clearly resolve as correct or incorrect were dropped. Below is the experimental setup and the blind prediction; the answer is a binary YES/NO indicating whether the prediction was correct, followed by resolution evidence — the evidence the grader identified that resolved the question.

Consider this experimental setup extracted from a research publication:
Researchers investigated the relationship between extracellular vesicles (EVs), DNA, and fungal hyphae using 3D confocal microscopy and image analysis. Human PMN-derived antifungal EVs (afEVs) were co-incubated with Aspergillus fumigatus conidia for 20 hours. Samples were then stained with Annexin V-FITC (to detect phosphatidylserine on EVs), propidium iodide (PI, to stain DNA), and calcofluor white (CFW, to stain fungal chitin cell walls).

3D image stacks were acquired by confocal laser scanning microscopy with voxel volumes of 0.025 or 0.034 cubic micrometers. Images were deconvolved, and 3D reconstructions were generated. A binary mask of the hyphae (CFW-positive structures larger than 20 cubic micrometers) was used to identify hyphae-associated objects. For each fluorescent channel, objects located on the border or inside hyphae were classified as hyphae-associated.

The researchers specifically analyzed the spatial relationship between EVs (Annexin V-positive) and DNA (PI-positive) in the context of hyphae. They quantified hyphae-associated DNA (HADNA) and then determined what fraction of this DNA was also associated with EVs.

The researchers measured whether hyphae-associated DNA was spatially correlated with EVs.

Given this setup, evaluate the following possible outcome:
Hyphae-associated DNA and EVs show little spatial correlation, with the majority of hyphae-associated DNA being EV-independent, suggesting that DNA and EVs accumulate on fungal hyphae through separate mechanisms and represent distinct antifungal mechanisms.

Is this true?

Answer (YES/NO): NO